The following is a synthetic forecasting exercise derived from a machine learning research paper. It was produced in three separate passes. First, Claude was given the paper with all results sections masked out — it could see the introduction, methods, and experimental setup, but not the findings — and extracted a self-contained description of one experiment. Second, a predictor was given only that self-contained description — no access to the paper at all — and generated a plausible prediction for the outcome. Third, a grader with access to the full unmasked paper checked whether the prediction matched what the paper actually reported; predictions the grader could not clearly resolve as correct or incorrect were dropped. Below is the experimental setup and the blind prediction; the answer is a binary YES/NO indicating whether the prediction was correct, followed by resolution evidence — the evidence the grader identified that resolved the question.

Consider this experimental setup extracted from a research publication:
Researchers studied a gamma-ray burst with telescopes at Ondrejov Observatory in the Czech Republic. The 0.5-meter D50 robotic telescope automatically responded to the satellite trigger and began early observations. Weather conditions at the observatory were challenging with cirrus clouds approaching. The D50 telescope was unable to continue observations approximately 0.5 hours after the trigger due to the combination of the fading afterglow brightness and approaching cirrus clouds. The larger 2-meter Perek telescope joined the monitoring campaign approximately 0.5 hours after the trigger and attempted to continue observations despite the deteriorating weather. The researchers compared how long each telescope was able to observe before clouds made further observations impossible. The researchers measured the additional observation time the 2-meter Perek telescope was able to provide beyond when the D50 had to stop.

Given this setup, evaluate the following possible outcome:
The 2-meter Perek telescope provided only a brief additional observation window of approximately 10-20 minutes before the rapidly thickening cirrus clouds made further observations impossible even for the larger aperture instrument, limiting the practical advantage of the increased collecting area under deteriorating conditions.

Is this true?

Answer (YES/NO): NO